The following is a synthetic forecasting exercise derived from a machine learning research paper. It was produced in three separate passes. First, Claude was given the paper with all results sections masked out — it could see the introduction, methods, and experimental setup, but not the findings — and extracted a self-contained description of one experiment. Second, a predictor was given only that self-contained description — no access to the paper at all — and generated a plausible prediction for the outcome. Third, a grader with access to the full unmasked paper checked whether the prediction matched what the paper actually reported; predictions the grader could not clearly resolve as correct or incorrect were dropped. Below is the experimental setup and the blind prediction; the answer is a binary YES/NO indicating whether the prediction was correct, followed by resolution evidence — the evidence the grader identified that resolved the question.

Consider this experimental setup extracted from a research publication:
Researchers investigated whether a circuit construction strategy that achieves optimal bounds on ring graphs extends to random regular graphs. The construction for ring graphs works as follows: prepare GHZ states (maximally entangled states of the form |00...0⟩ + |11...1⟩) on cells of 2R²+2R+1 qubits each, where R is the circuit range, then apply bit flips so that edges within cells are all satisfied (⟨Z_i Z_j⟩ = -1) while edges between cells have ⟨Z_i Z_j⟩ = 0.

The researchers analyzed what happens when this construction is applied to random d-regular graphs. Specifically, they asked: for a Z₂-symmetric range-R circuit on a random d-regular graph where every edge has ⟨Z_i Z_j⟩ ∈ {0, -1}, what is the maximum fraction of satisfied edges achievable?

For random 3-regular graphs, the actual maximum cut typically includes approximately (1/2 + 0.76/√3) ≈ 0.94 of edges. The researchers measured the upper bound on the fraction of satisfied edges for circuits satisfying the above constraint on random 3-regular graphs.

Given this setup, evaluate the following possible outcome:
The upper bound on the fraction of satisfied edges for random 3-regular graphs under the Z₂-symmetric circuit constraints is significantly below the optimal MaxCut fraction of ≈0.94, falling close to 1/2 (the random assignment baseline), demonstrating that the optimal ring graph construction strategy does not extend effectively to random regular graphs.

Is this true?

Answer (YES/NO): NO